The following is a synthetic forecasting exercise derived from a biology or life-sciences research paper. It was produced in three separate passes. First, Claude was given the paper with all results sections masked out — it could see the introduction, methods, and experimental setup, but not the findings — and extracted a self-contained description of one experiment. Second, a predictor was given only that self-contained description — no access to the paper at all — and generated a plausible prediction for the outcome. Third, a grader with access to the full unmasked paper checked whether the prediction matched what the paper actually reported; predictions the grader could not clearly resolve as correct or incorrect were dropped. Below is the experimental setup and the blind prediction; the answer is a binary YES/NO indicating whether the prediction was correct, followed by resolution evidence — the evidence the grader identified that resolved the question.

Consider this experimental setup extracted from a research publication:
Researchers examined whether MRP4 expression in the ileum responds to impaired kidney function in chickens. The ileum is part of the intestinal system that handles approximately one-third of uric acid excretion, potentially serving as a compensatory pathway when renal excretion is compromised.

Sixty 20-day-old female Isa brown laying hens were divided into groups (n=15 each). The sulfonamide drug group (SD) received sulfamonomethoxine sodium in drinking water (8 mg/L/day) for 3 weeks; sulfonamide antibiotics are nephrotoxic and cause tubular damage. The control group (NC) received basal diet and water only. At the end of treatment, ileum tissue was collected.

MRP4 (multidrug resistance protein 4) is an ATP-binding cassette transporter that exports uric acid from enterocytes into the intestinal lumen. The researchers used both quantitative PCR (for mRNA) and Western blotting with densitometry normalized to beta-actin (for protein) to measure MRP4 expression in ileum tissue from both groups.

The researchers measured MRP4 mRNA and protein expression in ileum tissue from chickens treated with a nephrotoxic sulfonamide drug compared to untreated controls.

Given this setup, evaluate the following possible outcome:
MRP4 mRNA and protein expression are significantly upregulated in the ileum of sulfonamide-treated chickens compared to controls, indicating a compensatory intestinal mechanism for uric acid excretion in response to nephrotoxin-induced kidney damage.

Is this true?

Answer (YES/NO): YES